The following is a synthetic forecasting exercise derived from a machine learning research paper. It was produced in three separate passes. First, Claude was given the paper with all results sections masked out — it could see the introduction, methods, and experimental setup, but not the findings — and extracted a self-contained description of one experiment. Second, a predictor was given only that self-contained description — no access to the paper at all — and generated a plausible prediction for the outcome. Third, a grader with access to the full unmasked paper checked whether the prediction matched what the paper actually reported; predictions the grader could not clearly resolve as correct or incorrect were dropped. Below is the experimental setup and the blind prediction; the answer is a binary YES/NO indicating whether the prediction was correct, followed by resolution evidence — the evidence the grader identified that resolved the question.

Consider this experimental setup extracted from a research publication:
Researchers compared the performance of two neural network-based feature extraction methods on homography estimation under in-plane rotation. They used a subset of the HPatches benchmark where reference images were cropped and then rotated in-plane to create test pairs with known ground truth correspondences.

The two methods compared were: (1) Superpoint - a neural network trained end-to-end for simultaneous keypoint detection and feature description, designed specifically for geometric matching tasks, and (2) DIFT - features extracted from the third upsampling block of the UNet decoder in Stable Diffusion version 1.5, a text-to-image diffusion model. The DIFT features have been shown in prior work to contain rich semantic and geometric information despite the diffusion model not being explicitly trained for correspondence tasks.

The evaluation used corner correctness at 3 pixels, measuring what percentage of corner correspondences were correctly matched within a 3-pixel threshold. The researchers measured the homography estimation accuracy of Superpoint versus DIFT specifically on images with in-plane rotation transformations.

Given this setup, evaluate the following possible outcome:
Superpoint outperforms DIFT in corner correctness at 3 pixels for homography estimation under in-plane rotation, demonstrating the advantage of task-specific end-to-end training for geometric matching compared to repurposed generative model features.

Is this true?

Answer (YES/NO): NO